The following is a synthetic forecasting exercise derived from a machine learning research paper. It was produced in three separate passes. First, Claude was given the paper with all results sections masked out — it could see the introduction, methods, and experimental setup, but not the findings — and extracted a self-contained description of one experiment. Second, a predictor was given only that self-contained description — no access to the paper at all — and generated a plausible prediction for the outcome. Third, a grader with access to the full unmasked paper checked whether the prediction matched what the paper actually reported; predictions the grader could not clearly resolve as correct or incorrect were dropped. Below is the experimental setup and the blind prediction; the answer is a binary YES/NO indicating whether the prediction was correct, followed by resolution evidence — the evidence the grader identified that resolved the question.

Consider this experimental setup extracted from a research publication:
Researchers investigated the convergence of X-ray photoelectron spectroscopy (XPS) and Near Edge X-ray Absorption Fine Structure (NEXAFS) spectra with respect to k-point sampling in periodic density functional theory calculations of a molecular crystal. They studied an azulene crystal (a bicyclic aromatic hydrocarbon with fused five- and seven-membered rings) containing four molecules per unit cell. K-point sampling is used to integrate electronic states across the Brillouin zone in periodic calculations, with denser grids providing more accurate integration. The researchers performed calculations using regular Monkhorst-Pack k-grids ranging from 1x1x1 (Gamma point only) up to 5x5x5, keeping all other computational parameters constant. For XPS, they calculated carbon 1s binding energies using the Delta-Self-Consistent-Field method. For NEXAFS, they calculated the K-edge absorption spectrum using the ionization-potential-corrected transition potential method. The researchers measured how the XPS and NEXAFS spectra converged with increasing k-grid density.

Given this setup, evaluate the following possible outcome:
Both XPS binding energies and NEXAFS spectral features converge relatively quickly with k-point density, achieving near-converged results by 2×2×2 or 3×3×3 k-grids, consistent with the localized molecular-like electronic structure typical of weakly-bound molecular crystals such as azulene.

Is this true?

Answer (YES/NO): YES